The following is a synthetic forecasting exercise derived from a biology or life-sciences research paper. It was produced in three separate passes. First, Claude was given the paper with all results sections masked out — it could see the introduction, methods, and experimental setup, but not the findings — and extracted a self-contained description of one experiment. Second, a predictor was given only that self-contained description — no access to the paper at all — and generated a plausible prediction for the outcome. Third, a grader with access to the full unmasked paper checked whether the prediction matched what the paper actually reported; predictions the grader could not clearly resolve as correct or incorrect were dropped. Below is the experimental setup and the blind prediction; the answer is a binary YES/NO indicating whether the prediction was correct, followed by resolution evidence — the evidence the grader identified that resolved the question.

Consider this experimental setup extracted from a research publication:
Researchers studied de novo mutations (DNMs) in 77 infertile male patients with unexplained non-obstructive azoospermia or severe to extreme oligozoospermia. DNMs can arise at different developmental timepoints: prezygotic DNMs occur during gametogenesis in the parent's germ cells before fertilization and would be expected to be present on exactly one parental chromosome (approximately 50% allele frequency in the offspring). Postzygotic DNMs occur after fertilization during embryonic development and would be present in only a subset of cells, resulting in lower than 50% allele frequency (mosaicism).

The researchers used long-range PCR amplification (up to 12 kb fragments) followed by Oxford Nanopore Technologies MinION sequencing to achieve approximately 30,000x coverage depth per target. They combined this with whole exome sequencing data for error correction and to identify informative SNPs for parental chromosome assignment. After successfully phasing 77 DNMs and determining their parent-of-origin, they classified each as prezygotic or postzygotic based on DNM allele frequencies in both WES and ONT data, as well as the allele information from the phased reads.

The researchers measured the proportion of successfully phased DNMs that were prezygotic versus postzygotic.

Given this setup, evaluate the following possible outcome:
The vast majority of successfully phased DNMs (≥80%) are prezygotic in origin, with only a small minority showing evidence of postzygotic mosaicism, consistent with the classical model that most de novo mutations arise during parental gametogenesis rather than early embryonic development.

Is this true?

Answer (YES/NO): YES